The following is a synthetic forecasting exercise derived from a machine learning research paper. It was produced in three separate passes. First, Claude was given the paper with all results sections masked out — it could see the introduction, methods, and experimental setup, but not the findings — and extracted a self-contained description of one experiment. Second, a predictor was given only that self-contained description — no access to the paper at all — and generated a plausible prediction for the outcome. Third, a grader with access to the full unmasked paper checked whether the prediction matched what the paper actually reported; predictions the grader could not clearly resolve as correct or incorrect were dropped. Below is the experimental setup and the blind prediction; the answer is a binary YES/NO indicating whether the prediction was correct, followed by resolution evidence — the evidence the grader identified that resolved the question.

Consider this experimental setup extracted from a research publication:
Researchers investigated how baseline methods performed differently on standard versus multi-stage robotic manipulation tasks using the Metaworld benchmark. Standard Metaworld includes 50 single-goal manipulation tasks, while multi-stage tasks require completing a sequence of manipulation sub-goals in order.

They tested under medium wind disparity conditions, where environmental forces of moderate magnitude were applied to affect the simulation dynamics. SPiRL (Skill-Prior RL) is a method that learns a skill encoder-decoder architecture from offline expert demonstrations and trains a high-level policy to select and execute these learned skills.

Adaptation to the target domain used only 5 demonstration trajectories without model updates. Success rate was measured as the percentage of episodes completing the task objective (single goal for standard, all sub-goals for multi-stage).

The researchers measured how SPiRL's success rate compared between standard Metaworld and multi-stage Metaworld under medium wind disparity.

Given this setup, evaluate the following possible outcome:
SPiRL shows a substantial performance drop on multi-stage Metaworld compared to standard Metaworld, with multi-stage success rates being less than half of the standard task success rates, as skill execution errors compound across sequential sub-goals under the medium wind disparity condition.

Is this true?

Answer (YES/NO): NO